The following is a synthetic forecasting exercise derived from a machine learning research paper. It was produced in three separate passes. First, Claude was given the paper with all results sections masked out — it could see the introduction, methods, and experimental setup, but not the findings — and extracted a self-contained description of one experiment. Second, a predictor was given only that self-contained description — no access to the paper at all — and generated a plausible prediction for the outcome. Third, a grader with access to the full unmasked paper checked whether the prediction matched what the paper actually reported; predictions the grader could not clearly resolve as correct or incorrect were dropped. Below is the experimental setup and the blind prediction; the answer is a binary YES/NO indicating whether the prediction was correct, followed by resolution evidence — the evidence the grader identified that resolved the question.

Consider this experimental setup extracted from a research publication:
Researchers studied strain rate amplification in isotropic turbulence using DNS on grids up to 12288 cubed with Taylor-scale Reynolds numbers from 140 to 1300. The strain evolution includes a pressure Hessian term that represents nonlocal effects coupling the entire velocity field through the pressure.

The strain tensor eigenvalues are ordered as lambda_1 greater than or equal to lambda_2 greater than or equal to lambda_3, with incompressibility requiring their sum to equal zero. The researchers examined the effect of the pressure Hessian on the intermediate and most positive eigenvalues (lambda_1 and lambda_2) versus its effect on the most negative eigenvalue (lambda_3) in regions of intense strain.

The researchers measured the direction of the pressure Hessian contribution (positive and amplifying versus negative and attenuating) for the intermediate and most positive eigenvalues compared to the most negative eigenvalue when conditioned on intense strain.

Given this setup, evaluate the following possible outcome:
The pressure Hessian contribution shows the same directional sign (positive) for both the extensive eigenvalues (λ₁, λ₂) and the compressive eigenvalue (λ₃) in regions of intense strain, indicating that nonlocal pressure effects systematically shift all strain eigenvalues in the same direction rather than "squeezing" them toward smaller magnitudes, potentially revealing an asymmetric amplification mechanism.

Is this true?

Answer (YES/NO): NO